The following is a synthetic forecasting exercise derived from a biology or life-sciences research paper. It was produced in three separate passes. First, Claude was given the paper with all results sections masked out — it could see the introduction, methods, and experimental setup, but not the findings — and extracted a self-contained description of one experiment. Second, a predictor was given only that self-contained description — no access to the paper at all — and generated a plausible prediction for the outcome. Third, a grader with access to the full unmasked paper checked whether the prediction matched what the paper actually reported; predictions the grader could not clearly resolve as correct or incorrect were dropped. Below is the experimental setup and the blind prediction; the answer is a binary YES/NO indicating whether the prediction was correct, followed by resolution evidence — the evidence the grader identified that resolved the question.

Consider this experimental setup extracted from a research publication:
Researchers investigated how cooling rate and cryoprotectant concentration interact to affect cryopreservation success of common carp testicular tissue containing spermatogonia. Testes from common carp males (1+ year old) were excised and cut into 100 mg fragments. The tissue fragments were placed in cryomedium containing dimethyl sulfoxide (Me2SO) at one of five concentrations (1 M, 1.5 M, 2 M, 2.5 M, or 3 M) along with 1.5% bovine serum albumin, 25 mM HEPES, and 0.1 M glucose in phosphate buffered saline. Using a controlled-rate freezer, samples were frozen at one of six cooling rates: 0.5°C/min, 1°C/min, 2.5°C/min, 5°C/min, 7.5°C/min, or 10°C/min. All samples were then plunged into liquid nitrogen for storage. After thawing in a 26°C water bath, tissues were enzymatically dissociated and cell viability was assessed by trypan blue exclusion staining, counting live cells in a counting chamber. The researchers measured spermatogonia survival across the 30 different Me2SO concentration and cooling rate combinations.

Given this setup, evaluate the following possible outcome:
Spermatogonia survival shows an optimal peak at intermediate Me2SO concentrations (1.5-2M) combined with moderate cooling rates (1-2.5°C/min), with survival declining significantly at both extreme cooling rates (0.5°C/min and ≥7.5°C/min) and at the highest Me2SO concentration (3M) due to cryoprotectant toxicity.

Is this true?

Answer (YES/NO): NO